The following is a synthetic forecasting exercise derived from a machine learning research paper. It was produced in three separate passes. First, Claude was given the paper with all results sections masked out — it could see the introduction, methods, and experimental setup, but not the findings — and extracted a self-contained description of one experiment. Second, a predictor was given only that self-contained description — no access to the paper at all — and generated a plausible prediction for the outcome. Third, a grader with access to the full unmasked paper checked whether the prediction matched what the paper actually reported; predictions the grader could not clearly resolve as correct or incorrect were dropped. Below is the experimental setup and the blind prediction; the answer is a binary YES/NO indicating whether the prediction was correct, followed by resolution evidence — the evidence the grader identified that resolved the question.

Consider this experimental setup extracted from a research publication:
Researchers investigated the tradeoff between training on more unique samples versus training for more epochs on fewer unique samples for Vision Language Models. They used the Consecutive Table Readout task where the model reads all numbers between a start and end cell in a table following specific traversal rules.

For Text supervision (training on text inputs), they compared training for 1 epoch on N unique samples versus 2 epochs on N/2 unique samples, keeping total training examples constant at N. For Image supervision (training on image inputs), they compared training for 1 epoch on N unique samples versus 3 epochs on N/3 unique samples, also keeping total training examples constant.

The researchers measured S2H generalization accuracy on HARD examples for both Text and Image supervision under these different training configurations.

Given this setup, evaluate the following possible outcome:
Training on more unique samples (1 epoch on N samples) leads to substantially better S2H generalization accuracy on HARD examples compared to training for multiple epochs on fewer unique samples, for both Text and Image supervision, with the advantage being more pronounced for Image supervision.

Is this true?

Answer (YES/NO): NO